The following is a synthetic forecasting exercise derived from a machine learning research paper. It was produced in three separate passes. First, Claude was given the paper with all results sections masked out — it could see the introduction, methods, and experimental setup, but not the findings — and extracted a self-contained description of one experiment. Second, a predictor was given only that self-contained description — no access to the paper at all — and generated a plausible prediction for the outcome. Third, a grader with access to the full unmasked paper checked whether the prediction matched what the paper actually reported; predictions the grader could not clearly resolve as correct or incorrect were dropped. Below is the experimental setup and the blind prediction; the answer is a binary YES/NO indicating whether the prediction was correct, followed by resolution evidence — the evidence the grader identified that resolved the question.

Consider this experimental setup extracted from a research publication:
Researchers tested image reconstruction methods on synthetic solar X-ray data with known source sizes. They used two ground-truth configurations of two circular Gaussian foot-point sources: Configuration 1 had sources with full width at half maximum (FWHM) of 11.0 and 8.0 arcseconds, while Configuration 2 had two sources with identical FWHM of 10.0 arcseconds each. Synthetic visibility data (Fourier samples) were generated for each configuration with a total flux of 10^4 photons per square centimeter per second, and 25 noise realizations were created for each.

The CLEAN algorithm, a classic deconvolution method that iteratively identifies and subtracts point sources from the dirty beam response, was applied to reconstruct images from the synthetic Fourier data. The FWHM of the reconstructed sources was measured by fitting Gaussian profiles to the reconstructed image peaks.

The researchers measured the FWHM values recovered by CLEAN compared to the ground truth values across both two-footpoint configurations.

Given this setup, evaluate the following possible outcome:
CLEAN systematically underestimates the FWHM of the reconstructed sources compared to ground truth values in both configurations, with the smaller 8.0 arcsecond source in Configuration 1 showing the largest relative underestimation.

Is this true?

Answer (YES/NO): NO